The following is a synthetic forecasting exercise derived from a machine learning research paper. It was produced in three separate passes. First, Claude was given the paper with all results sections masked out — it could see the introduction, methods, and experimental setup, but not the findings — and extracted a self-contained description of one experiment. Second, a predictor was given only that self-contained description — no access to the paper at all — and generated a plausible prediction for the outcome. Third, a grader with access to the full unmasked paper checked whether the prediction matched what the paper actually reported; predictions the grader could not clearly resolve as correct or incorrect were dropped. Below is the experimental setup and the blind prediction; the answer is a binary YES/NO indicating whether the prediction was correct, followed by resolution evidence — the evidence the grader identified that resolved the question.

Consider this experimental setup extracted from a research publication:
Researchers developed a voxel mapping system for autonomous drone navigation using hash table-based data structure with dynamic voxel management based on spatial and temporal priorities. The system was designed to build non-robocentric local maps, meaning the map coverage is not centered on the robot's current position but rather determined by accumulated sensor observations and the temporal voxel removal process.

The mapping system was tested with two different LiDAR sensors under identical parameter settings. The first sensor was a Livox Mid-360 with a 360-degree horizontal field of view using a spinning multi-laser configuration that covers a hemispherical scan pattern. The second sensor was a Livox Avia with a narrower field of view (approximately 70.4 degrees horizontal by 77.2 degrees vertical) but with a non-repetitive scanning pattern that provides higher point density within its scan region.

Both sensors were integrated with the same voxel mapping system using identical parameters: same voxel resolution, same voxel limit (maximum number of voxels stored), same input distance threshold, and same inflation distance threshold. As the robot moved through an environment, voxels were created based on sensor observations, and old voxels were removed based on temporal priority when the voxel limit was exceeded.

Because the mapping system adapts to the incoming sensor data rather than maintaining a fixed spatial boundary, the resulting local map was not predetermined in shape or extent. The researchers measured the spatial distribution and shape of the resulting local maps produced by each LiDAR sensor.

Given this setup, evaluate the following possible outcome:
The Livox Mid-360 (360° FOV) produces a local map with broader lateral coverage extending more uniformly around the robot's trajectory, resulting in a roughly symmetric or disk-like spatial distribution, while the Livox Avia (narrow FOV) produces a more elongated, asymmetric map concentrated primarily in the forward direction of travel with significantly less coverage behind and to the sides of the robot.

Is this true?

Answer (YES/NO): YES